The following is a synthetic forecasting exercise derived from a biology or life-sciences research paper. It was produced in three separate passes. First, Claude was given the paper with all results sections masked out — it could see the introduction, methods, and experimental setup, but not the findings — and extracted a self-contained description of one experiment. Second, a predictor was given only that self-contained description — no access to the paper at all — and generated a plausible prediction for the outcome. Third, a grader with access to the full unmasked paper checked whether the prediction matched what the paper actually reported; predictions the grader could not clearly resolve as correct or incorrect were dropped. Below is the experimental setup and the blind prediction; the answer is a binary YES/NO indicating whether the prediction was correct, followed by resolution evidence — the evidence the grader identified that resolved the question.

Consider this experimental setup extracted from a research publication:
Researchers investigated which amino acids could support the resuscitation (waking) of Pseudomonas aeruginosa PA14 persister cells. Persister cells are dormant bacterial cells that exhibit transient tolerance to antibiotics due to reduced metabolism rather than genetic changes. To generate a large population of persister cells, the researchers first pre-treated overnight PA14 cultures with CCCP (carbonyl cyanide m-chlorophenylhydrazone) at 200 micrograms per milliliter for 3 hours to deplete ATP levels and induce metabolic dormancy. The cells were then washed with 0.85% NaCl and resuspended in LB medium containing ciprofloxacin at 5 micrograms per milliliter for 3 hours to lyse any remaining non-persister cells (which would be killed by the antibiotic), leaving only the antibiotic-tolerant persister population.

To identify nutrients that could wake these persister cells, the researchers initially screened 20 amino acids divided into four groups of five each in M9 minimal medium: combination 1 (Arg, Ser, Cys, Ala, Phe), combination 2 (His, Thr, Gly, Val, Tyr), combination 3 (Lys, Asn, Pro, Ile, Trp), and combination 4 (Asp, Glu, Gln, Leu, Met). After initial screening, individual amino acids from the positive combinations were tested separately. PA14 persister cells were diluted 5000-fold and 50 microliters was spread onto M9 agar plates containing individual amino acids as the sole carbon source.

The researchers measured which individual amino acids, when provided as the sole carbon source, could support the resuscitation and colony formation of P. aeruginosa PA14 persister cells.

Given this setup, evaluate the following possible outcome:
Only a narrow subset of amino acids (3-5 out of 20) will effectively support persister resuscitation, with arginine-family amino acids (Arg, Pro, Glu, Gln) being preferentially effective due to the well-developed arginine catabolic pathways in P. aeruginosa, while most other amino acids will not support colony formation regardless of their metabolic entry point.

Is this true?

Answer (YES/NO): NO